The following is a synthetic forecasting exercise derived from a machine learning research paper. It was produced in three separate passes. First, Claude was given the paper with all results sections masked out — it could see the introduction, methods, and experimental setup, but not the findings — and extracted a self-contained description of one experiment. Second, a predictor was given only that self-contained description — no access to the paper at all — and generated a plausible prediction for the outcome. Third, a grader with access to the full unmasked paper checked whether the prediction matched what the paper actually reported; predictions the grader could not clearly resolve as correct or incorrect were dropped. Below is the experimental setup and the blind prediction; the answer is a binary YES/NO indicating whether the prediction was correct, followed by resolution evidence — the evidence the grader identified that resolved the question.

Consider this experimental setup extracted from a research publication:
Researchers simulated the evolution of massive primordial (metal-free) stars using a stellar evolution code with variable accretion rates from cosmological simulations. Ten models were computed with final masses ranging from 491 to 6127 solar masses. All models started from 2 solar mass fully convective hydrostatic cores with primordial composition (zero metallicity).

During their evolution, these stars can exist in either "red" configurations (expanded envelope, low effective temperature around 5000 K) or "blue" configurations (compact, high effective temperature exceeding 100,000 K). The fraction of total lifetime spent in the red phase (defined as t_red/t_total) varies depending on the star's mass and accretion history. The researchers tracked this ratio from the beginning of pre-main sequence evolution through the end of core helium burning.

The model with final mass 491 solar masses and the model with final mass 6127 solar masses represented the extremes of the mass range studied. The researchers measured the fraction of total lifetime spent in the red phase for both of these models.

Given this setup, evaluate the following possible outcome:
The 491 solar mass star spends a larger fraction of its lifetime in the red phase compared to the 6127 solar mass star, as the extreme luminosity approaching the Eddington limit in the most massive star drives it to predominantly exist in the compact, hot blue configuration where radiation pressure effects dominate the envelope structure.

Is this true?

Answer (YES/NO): NO